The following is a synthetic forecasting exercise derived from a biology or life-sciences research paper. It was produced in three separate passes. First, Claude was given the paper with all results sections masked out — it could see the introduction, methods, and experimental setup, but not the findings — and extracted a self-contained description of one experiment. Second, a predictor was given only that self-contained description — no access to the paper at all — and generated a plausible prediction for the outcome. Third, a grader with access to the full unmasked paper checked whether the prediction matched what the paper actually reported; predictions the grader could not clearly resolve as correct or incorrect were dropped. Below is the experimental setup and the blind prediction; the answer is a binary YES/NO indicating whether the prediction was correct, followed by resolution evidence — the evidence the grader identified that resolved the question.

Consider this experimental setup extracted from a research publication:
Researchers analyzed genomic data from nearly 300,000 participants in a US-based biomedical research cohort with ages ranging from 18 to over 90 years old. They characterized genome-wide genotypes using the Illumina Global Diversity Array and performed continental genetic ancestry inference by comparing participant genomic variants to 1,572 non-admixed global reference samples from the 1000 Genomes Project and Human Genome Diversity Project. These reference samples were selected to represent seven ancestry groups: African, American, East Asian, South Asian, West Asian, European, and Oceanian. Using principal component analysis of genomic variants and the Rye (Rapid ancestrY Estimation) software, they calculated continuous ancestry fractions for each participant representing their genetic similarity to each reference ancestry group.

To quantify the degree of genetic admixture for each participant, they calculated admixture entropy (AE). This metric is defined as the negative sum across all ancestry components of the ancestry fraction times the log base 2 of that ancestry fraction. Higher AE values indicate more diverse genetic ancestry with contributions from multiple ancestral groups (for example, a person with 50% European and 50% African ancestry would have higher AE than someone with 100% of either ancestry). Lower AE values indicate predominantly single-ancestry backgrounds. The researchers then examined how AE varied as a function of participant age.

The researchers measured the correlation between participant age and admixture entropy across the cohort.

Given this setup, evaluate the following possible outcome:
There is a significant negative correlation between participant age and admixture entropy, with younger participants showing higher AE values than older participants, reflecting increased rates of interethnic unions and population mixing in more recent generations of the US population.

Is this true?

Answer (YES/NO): YES